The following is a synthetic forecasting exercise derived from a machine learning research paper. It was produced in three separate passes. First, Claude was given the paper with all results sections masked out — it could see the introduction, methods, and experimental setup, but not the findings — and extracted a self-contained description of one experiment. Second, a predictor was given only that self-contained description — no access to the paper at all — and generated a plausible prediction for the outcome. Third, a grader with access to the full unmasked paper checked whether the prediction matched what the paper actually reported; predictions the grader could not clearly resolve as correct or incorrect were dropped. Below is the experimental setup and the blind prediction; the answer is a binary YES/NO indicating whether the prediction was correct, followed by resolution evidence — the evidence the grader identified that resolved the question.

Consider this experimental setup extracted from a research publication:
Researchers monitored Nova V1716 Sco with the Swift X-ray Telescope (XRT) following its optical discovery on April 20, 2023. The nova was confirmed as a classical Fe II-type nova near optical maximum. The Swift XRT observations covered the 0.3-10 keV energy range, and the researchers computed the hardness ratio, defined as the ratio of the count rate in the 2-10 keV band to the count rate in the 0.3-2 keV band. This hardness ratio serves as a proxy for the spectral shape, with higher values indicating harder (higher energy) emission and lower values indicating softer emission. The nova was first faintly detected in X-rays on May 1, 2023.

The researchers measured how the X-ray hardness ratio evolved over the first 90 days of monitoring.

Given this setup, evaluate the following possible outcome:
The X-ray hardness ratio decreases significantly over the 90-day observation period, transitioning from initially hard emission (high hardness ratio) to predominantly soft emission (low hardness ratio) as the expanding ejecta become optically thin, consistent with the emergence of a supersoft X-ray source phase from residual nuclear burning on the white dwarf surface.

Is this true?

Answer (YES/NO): YES